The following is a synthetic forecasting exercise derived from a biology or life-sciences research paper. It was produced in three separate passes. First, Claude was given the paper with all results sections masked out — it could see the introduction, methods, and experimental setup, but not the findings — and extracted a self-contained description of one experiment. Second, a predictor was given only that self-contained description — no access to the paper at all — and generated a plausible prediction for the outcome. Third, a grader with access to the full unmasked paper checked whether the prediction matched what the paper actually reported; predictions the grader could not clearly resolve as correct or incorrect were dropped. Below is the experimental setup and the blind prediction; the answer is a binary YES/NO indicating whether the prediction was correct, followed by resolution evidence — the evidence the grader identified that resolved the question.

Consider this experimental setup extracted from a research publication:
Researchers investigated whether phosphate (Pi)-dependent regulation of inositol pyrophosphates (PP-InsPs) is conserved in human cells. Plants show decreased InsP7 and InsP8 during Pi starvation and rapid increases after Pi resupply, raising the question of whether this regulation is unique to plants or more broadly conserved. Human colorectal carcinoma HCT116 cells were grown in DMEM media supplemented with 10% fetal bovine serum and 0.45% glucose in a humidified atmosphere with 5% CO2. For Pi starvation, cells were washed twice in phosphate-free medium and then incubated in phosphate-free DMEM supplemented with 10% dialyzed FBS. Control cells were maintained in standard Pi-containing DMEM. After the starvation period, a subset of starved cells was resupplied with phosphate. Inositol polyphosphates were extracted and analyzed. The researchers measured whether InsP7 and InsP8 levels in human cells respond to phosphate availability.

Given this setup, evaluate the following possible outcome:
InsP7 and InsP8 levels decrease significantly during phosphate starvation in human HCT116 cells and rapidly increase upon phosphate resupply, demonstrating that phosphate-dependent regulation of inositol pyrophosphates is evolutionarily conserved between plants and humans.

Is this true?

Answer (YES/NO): YES